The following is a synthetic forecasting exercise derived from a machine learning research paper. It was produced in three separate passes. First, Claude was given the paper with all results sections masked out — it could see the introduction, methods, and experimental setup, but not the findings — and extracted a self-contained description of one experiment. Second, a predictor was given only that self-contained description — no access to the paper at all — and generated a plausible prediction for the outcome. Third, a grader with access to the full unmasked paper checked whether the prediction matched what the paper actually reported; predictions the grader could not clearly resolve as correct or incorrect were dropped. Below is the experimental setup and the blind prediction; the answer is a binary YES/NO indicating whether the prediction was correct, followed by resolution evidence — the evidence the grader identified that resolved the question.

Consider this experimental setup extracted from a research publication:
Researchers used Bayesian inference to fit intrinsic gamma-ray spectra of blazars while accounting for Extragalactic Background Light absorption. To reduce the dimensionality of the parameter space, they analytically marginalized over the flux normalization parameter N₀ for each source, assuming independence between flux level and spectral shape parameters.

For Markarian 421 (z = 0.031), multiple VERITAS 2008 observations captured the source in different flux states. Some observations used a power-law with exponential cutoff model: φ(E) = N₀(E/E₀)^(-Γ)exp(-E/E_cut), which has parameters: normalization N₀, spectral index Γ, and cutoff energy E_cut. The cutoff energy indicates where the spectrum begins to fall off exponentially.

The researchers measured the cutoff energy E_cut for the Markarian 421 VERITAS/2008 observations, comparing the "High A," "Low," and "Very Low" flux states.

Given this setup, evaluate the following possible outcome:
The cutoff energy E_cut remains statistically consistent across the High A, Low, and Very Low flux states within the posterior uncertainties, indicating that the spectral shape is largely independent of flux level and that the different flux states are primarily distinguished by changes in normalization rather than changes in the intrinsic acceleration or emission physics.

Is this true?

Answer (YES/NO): NO